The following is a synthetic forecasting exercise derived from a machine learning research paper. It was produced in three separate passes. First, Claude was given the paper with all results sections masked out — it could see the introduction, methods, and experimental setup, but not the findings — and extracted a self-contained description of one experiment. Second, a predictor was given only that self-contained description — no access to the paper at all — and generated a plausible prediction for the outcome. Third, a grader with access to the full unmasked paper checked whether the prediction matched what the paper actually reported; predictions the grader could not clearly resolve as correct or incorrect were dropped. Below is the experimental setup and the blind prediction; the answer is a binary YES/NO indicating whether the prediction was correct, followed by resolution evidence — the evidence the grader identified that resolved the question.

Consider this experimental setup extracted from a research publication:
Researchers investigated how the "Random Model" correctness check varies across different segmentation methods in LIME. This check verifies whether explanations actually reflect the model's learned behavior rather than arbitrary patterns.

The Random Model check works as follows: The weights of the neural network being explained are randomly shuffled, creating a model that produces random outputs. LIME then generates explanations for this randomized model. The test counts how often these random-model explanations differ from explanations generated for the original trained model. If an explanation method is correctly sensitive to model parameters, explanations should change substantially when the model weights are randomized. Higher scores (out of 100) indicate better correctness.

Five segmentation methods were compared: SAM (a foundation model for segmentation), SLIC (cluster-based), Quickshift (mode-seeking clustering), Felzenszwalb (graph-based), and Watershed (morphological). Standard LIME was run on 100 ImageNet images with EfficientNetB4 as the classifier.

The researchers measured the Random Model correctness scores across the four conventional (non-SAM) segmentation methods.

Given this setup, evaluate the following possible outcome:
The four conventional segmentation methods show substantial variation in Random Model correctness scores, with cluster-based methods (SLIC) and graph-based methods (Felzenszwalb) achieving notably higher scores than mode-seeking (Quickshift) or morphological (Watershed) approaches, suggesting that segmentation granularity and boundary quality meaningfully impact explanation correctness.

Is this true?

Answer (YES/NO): NO